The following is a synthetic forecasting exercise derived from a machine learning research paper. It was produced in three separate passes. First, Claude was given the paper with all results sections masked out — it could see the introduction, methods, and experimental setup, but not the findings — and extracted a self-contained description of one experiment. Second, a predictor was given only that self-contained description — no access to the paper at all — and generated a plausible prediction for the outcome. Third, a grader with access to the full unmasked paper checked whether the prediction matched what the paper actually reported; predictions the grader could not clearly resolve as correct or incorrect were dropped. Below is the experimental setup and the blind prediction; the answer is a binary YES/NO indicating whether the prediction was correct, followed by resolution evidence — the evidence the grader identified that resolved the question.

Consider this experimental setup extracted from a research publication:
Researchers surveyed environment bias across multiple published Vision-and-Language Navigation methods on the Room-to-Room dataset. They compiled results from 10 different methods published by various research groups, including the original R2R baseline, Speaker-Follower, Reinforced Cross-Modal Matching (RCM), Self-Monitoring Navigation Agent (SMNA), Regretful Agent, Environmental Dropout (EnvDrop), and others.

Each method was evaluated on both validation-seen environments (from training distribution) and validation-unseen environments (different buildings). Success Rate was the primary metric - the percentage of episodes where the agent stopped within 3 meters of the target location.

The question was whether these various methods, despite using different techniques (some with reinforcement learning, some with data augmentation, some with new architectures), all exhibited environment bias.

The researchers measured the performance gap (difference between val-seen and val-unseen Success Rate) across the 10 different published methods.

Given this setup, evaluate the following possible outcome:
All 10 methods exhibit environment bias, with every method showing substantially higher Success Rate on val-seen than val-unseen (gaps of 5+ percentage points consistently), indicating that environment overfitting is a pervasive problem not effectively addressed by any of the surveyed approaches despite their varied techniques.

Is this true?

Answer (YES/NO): NO